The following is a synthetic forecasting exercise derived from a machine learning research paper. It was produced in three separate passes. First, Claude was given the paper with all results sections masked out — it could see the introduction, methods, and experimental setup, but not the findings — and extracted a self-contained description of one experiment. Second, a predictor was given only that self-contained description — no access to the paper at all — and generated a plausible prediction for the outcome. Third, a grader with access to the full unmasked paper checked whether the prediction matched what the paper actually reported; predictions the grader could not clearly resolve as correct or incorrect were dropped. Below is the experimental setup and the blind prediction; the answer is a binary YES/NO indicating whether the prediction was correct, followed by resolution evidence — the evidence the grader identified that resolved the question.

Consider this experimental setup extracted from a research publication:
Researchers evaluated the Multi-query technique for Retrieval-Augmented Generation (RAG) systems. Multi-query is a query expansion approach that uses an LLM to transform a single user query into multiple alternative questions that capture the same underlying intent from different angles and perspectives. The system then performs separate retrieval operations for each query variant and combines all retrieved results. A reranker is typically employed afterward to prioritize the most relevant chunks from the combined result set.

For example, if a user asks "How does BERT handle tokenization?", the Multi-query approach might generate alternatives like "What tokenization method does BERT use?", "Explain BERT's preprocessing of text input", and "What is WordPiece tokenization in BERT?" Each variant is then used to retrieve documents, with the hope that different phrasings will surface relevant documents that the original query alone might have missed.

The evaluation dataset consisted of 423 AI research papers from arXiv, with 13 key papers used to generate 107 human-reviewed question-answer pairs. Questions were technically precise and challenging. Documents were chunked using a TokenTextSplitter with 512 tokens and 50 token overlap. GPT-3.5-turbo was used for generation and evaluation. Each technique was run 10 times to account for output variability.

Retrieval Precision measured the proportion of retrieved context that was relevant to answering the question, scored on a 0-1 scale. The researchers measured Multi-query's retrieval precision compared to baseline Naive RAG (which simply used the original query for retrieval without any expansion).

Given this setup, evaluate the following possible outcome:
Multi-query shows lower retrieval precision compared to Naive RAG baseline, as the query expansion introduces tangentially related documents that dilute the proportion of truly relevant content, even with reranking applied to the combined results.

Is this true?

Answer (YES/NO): YES